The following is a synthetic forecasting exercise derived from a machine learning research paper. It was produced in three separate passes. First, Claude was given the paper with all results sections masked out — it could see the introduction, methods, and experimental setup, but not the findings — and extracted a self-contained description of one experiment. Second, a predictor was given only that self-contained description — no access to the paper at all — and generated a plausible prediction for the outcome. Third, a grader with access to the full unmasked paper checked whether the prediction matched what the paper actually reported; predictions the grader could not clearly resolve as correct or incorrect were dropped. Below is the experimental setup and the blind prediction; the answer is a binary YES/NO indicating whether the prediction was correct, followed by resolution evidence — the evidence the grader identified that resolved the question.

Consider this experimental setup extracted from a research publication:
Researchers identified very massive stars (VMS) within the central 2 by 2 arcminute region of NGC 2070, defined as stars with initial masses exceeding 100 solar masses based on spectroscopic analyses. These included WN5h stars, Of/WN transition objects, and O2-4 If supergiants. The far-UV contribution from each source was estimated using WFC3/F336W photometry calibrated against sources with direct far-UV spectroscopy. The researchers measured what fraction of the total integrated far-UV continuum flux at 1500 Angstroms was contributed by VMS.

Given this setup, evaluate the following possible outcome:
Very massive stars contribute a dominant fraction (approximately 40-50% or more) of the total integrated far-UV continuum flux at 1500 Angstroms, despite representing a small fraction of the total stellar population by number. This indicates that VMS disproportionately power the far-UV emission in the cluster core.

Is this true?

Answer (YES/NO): NO